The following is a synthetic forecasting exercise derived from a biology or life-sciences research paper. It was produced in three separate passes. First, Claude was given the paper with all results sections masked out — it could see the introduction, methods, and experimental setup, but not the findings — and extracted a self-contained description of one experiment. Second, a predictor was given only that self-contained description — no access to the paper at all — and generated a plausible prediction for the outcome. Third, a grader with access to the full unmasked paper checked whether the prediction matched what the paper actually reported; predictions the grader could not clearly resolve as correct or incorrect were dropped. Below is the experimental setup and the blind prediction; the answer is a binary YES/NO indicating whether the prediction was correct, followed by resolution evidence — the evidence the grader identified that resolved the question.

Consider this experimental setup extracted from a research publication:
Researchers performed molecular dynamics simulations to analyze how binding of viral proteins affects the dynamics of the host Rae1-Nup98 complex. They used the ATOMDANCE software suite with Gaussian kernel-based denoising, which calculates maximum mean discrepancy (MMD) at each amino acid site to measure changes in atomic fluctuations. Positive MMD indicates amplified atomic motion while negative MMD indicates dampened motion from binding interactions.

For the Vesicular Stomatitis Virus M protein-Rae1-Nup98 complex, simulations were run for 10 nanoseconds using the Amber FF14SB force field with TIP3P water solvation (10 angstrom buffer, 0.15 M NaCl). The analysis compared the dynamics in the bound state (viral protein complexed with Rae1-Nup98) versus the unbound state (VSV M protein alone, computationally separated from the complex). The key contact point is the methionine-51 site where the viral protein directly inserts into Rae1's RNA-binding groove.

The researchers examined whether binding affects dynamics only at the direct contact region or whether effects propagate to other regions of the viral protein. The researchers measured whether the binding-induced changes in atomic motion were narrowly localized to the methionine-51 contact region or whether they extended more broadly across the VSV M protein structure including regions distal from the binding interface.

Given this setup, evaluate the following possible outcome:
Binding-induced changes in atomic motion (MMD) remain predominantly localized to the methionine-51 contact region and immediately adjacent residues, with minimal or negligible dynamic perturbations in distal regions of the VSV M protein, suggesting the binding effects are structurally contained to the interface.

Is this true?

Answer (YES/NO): YES